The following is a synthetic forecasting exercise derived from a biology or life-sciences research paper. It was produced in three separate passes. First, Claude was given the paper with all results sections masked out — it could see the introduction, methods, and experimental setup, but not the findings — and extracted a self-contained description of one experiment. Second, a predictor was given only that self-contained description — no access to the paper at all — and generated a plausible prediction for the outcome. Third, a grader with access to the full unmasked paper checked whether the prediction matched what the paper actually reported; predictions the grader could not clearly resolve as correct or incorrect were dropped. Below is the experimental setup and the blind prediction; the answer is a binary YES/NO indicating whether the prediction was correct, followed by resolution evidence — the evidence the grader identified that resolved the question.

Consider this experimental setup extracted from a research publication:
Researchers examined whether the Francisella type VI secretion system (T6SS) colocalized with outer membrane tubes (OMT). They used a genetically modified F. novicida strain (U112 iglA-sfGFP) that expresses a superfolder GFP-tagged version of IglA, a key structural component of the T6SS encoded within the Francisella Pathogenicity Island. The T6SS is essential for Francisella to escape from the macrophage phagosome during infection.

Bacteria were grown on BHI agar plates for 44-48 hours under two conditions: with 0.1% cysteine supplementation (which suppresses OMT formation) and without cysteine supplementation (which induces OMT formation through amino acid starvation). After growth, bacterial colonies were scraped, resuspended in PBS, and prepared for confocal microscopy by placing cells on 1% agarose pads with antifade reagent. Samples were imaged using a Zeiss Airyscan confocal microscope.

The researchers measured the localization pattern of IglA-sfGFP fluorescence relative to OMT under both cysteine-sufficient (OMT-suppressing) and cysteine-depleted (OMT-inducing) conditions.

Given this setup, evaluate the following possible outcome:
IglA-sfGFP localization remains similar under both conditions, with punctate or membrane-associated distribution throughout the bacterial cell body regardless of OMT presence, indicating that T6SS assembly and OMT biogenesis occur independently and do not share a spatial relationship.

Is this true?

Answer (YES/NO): NO